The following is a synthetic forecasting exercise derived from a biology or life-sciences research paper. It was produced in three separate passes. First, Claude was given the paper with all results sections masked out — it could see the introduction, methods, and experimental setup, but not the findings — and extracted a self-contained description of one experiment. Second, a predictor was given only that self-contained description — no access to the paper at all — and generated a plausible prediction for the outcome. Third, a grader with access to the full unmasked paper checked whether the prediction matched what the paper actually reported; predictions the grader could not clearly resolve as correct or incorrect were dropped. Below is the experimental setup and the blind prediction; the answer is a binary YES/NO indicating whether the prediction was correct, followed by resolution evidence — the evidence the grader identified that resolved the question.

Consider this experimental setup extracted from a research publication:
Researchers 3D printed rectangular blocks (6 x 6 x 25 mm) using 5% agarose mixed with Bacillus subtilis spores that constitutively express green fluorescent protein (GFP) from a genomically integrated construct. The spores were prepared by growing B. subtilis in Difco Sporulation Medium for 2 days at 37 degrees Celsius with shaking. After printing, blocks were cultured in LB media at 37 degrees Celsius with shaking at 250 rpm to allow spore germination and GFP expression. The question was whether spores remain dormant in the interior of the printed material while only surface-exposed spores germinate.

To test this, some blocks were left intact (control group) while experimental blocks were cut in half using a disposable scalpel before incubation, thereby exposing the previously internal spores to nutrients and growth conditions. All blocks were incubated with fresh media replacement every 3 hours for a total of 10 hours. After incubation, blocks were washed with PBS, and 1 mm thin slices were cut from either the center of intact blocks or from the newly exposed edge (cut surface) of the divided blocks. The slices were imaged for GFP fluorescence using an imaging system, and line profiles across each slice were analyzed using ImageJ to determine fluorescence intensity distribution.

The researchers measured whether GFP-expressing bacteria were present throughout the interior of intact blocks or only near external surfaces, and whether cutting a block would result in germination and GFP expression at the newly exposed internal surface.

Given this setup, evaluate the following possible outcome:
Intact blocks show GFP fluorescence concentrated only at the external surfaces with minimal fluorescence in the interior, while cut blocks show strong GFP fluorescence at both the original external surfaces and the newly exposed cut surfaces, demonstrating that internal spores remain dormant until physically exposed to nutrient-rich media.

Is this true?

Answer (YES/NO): YES